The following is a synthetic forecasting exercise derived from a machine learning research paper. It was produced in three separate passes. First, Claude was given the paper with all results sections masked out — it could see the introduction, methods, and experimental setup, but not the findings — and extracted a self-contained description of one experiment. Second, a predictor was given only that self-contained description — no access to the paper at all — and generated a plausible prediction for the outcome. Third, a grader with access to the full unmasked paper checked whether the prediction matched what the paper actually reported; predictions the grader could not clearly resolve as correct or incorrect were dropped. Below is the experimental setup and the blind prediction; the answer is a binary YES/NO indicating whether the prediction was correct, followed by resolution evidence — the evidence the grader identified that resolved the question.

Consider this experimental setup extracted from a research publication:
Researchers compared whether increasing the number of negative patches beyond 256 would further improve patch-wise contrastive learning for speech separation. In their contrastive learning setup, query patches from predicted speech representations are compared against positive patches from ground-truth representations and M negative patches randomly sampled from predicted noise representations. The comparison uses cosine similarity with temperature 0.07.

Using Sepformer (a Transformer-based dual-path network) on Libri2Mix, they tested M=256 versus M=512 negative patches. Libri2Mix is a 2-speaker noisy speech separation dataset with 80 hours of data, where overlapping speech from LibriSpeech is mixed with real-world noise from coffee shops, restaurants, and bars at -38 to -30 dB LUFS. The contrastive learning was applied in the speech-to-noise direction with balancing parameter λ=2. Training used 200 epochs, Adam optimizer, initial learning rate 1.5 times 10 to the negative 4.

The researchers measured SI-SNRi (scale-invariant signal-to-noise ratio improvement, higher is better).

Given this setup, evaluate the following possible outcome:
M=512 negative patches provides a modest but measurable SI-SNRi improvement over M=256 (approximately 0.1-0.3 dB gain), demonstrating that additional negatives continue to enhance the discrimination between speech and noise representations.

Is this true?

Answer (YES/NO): NO